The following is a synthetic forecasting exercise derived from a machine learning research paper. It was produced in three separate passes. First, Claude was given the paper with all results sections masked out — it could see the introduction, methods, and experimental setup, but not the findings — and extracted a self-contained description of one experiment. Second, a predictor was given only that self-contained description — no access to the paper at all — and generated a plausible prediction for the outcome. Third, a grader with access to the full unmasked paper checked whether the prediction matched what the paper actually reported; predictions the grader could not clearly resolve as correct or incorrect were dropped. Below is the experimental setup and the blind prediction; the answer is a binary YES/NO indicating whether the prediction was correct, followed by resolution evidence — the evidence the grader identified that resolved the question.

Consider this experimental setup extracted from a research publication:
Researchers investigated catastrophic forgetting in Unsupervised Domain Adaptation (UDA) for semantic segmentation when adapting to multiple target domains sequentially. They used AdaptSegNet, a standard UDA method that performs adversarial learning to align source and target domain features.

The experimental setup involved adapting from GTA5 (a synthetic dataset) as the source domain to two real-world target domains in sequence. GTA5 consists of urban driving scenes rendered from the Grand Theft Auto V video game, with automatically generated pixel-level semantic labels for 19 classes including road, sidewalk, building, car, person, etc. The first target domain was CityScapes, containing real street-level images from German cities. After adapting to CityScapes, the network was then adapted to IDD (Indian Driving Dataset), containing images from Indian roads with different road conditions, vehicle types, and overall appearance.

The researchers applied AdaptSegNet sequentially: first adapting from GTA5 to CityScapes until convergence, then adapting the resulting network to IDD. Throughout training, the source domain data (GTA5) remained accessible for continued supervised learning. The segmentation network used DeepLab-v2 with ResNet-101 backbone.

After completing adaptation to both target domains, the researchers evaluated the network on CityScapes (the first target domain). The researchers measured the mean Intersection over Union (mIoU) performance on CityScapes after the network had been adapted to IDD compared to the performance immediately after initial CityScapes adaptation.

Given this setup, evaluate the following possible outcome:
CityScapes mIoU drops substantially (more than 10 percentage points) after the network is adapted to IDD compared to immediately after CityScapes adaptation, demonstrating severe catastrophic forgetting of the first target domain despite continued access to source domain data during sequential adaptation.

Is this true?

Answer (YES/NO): NO